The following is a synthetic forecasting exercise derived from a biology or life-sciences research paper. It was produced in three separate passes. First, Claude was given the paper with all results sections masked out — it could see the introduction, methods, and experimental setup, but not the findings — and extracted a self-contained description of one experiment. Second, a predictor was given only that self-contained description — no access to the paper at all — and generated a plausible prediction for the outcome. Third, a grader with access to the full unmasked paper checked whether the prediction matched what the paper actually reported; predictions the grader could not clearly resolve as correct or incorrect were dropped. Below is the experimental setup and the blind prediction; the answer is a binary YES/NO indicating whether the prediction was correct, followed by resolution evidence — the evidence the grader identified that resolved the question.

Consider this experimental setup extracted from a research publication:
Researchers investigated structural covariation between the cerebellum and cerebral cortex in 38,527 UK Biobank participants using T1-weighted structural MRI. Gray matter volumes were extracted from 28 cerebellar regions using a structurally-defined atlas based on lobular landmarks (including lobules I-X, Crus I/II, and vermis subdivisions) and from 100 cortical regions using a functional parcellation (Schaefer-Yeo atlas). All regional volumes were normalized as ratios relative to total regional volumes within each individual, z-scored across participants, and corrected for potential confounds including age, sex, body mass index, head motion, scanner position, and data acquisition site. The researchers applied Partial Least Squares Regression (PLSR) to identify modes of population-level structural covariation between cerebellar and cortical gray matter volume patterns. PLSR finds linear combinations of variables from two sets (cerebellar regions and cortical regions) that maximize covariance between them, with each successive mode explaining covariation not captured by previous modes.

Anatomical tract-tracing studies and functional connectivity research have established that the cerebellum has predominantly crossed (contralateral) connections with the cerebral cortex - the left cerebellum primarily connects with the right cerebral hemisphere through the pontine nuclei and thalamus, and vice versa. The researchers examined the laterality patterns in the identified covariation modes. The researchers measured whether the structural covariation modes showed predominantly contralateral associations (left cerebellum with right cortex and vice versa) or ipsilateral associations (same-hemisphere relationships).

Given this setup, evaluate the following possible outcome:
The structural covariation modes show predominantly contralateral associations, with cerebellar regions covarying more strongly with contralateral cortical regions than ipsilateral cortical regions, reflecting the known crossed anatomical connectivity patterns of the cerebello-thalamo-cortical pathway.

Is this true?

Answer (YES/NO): NO